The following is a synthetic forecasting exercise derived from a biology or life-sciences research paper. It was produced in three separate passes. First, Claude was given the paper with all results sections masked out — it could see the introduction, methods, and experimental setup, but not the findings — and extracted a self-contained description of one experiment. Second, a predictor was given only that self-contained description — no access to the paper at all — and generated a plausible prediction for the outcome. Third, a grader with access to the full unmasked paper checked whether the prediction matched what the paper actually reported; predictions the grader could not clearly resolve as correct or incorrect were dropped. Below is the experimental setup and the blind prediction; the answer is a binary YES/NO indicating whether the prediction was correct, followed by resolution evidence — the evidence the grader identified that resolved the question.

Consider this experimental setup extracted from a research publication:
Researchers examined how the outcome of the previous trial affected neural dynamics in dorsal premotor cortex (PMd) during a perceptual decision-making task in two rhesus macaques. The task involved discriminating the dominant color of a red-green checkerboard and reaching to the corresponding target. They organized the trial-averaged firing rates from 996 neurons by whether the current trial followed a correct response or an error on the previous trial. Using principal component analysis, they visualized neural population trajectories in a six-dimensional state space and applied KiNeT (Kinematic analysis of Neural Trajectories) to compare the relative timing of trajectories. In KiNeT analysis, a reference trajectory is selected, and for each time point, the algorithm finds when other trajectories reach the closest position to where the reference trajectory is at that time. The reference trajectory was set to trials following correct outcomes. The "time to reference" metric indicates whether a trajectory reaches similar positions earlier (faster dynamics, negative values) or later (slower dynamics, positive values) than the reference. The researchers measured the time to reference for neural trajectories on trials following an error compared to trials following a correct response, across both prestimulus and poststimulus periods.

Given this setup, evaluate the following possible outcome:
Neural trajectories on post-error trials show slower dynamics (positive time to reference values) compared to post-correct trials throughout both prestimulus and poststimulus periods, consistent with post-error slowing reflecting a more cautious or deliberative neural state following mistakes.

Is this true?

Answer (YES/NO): YES